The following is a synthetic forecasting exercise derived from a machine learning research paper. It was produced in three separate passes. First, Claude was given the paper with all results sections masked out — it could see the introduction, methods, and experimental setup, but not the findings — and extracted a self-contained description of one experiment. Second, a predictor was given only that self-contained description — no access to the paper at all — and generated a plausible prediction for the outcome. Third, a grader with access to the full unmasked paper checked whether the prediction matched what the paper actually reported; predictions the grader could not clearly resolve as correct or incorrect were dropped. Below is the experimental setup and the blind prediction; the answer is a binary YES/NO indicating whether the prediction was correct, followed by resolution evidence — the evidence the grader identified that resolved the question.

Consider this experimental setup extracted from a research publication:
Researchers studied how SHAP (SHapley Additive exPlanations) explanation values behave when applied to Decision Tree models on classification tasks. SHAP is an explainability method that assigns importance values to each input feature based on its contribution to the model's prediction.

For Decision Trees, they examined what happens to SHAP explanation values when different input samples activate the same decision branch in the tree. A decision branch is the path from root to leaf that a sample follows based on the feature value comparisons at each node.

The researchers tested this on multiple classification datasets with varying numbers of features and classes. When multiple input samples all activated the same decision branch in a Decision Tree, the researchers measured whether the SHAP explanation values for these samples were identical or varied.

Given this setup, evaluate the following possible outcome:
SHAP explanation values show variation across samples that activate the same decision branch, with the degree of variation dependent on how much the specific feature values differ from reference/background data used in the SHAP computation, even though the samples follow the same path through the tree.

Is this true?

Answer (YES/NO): NO